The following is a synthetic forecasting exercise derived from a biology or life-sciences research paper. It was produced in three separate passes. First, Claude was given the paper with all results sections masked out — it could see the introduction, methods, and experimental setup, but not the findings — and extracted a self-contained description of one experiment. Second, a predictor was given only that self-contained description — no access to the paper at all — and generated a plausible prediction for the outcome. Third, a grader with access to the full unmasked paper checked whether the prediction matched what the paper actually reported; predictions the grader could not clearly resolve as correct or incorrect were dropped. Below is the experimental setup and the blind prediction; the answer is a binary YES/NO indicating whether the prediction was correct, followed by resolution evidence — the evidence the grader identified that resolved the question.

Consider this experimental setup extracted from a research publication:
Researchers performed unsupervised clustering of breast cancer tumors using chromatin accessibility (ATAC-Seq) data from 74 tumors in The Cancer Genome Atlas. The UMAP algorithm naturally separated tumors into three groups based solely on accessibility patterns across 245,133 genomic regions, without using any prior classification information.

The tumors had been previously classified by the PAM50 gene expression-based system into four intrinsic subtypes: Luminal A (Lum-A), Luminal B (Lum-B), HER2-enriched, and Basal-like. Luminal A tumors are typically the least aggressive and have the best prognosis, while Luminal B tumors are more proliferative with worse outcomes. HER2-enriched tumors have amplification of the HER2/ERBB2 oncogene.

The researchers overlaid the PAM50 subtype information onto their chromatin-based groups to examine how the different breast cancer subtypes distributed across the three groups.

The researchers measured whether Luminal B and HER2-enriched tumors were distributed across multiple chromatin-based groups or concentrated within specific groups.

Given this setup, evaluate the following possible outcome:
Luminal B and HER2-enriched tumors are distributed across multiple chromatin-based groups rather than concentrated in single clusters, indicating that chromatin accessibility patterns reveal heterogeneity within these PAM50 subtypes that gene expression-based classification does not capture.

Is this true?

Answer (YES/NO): NO